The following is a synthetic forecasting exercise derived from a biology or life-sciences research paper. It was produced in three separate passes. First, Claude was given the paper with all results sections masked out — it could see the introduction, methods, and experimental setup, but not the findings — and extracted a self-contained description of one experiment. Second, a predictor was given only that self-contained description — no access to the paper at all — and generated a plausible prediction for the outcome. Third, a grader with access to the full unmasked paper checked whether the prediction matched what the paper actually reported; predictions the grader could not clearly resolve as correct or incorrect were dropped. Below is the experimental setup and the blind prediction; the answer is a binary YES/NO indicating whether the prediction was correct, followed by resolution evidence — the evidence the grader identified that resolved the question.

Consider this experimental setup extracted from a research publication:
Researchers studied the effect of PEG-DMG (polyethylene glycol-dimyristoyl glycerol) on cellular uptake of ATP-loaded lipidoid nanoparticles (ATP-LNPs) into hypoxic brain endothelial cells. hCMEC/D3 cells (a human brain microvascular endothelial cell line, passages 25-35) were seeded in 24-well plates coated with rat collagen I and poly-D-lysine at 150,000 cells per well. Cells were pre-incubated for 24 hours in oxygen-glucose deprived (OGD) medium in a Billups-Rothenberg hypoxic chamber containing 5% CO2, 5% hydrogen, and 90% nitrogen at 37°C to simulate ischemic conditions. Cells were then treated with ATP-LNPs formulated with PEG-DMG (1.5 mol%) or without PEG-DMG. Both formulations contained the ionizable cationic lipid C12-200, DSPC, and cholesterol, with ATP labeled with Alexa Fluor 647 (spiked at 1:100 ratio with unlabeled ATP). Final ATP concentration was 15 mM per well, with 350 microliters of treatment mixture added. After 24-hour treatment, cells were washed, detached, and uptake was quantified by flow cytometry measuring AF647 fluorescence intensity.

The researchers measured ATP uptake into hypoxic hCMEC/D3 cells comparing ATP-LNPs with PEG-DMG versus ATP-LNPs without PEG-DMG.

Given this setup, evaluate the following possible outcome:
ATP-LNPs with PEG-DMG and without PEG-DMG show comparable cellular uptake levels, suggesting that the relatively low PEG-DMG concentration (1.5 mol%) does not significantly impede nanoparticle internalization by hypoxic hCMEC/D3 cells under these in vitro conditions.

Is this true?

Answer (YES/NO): NO